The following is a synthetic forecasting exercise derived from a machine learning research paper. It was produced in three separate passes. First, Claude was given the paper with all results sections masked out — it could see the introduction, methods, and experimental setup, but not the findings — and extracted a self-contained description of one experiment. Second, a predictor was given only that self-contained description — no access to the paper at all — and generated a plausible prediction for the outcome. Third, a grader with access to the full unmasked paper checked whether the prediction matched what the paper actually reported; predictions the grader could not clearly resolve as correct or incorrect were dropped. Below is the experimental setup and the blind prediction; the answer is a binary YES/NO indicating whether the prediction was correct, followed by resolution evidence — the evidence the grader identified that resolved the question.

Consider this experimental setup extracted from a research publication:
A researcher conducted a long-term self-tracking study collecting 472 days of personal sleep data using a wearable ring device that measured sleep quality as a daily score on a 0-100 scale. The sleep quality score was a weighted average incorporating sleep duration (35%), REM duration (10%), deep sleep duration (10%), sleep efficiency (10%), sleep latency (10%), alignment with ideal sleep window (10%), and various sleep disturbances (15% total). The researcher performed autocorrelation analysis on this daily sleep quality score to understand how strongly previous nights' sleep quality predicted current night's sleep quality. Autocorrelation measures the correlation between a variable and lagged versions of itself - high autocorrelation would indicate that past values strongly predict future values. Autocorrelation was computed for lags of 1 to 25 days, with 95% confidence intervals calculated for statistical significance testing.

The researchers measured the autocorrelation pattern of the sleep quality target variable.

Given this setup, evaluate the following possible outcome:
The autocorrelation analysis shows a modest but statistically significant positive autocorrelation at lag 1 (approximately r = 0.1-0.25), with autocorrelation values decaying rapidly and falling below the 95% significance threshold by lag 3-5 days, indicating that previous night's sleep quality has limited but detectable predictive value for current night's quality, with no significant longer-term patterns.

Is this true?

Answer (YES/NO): NO